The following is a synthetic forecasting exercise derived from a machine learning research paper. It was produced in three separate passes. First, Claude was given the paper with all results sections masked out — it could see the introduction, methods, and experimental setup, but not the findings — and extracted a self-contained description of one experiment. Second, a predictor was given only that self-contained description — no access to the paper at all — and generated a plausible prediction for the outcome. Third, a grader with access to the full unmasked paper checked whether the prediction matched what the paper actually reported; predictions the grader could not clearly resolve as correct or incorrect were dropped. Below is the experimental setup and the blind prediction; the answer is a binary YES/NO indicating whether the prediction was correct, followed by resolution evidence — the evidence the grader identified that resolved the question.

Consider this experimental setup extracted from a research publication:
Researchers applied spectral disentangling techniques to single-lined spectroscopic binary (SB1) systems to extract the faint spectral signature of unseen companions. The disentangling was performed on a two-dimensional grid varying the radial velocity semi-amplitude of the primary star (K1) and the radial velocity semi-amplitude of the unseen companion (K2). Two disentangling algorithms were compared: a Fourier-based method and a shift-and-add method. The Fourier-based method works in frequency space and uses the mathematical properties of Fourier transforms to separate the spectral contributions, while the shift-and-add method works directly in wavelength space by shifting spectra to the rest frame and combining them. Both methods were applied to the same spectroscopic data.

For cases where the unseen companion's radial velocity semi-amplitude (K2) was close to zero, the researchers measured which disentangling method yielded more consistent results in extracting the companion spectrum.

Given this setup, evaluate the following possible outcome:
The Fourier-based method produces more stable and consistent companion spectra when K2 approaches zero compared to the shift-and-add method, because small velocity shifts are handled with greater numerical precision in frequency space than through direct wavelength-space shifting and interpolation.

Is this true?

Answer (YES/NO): NO